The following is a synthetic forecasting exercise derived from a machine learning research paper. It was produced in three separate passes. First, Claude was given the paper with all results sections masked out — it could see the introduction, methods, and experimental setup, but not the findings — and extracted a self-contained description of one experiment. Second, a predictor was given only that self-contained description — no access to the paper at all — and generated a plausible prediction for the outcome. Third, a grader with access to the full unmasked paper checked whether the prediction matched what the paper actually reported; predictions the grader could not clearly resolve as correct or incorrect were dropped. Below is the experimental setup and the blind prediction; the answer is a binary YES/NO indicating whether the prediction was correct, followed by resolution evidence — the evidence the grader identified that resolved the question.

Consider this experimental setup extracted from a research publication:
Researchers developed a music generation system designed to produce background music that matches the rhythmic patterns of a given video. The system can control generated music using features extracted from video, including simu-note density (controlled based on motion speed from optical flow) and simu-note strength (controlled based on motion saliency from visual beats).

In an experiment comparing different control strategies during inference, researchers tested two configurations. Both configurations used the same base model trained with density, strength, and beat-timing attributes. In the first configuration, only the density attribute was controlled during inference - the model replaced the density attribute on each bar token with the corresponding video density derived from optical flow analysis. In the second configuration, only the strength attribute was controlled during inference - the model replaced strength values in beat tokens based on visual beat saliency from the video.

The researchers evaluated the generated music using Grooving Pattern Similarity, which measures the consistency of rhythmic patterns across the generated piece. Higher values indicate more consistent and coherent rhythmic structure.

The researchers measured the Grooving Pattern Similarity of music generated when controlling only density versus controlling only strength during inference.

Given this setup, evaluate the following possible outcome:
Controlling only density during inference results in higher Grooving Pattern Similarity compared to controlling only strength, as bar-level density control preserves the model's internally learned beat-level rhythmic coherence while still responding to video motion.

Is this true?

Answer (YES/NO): YES